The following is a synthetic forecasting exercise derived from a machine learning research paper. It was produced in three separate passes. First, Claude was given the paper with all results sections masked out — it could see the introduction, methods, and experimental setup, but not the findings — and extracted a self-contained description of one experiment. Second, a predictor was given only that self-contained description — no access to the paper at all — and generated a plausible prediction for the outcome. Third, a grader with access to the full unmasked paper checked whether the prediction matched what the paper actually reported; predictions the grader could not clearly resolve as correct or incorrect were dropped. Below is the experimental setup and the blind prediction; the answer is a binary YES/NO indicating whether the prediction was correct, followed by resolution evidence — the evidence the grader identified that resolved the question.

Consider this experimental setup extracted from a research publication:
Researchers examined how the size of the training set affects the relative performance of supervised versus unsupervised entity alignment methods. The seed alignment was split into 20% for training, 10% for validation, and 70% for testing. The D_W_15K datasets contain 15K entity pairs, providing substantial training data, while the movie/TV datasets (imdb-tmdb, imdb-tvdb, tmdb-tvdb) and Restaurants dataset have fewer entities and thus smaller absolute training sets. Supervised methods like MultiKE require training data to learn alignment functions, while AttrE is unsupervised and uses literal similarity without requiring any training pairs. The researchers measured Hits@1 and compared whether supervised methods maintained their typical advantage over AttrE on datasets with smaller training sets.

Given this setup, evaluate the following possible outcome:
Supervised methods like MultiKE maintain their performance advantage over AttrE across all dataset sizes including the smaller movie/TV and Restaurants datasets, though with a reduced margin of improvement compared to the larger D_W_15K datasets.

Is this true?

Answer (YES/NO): NO